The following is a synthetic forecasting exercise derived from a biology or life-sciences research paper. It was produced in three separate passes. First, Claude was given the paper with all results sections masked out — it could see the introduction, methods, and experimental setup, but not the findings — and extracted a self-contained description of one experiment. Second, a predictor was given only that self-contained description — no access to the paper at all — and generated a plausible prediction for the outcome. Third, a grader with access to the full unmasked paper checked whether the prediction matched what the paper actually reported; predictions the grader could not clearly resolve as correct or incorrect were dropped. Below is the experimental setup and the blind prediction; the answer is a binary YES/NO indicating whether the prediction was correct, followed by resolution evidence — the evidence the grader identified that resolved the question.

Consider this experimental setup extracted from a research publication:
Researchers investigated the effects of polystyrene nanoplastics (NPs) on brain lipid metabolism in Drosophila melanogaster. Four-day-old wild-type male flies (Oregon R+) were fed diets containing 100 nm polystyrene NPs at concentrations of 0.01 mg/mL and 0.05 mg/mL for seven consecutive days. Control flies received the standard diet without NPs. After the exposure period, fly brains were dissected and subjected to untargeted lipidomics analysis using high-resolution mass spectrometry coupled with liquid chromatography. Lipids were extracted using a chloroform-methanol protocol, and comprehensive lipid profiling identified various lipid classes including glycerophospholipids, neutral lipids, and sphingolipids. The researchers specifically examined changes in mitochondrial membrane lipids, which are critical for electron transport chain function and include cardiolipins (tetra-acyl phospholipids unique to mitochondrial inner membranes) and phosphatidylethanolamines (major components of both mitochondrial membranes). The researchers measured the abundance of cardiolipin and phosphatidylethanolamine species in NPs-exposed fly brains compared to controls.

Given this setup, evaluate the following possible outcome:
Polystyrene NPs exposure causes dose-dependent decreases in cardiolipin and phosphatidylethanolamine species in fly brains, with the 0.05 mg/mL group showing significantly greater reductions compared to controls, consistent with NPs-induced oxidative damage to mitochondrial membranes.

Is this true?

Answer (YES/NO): NO